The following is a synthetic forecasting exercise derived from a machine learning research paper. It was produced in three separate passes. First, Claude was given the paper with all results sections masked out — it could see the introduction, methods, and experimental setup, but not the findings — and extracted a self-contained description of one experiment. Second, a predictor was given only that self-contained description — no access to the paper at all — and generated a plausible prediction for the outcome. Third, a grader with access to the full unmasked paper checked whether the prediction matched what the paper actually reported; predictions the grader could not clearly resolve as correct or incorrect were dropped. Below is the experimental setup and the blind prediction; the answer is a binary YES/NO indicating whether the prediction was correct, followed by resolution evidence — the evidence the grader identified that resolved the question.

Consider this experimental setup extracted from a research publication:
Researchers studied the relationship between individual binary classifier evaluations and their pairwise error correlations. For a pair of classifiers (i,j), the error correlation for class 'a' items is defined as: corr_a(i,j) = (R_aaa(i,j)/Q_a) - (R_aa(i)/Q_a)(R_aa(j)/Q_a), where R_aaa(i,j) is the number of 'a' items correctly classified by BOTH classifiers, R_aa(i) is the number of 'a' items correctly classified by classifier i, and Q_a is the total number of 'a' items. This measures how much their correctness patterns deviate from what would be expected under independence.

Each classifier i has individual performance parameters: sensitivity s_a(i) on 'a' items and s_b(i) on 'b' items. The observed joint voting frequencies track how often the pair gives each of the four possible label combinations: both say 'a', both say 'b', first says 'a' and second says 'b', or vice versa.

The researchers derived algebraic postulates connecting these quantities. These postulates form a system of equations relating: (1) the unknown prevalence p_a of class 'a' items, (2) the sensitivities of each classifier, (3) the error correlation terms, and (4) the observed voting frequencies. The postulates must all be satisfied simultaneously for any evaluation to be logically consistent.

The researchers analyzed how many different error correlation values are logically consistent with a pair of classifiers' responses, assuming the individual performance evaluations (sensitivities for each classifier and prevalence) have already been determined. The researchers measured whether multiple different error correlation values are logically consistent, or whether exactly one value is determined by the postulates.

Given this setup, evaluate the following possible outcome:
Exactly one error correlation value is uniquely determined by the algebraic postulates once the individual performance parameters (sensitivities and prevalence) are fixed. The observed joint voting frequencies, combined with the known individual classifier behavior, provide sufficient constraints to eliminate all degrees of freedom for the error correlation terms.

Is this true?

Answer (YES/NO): YES